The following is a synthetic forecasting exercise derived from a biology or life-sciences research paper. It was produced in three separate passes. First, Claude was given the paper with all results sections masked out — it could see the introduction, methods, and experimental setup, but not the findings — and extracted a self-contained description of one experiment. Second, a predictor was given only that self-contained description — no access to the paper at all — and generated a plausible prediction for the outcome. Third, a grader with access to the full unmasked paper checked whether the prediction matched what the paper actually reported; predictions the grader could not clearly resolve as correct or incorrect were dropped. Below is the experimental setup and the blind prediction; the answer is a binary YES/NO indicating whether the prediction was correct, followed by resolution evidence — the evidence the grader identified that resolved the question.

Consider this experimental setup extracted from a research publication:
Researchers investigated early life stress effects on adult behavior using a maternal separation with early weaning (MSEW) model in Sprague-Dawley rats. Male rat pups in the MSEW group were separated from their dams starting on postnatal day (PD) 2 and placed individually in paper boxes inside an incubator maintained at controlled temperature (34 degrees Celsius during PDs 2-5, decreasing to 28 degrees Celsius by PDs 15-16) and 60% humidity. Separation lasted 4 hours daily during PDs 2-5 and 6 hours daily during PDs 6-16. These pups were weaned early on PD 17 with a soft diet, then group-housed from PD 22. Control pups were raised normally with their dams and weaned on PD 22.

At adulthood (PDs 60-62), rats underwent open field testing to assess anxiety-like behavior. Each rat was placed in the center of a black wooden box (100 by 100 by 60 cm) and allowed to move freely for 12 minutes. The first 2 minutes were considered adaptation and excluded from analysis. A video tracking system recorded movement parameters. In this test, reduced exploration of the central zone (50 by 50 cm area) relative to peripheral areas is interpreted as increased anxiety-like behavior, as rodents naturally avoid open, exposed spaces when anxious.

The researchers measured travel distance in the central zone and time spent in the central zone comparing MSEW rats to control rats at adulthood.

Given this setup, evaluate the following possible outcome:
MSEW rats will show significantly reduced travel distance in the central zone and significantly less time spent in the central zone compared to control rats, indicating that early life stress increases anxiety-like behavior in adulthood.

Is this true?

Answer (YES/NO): YES